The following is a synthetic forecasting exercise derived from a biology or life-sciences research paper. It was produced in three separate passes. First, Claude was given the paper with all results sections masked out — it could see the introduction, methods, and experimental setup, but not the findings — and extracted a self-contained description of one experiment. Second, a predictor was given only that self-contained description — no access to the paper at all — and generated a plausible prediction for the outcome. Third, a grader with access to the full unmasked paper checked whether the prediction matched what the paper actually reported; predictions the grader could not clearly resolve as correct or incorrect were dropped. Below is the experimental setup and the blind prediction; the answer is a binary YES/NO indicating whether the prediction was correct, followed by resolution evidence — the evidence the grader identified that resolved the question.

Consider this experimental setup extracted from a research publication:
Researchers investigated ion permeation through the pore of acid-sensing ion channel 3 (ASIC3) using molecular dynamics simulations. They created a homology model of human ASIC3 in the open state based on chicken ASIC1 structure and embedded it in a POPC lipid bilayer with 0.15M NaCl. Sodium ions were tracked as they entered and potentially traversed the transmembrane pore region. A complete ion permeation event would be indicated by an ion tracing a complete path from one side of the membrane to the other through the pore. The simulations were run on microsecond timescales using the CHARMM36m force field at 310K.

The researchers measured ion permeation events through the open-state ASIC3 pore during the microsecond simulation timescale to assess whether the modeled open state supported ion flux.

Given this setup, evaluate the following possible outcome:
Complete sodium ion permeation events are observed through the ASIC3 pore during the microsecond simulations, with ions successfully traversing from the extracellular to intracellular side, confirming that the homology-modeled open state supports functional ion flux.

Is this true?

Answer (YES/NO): YES